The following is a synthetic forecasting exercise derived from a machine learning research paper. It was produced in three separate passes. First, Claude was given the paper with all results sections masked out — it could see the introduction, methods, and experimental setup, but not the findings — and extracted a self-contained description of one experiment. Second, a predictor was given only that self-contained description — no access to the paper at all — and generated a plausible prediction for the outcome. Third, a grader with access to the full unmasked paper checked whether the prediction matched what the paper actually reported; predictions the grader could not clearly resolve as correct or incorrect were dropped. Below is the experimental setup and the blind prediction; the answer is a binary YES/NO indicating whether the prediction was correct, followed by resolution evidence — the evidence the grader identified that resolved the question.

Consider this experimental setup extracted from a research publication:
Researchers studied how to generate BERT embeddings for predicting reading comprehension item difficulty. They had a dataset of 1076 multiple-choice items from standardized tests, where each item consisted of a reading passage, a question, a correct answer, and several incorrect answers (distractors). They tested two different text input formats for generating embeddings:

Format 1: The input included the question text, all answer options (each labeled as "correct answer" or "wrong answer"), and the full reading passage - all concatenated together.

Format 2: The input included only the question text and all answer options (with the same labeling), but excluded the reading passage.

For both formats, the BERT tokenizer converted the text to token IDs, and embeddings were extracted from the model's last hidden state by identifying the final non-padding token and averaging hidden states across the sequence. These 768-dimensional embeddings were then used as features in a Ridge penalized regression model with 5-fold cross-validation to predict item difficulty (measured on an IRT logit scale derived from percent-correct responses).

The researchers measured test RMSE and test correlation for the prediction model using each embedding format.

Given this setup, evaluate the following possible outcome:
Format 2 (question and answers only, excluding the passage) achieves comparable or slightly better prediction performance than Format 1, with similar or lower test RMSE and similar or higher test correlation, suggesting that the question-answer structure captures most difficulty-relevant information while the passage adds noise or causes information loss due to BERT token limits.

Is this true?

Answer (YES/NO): NO